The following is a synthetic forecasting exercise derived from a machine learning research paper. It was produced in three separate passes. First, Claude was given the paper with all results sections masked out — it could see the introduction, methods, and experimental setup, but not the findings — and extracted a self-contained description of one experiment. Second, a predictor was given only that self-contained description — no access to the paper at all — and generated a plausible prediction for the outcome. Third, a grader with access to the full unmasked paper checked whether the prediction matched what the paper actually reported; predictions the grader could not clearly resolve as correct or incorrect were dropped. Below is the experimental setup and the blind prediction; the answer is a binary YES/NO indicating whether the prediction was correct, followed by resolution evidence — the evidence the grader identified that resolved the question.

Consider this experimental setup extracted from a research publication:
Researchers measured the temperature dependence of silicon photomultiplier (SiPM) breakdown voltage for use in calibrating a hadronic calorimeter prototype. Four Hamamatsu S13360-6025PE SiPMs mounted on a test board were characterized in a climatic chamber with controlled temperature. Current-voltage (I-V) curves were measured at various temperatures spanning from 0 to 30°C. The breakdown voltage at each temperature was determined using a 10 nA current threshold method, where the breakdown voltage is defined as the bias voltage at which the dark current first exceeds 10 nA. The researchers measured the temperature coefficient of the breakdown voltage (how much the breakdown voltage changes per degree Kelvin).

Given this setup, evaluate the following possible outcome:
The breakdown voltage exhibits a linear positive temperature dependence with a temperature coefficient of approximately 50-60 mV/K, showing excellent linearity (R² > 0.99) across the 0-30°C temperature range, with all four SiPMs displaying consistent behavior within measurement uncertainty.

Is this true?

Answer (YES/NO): NO